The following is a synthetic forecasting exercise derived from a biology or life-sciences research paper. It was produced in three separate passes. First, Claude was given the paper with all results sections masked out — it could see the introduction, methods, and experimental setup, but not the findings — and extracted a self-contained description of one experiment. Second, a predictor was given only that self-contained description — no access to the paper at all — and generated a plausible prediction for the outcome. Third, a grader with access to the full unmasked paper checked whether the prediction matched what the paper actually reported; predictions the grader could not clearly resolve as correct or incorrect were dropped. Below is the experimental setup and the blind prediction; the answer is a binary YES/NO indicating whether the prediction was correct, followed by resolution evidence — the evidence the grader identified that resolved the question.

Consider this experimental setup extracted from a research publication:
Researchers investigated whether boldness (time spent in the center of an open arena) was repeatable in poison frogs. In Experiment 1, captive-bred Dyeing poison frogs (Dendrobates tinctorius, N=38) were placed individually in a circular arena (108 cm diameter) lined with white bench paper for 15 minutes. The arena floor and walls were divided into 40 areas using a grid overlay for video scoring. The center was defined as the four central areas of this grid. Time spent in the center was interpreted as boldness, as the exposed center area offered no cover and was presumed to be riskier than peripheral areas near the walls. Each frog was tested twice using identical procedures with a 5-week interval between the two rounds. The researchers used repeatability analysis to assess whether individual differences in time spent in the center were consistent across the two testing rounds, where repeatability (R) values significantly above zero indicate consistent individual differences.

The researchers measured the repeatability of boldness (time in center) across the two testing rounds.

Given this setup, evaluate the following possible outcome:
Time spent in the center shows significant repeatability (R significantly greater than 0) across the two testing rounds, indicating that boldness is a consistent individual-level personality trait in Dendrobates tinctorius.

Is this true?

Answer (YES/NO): NO